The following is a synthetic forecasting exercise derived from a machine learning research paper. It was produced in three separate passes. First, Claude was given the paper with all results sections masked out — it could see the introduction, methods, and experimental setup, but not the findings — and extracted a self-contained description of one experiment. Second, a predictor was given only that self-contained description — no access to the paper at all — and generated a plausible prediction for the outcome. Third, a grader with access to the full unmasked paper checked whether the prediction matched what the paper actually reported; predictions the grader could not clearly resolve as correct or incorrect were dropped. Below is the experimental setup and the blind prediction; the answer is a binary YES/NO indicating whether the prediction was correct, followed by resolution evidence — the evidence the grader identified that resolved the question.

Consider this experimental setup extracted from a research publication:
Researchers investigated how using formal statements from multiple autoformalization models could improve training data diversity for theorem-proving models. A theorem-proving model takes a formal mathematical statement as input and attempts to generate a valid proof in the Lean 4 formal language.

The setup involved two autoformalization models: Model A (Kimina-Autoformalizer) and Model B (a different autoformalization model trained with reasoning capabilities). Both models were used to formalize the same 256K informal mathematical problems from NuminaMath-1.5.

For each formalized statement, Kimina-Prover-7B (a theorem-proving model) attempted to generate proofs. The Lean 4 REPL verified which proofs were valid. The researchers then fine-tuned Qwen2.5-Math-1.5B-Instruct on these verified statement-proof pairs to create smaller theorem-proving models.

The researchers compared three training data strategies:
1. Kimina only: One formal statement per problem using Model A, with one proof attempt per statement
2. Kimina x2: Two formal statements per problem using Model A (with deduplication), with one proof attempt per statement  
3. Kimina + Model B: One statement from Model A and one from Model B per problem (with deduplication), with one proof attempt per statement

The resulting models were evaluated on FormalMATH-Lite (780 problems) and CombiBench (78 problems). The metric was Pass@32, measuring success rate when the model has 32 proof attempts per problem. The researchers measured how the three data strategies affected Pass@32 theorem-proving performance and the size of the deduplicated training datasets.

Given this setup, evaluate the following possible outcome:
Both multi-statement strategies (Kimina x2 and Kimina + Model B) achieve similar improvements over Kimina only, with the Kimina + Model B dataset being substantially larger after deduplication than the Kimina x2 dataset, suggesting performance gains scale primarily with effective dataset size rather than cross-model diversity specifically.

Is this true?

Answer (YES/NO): NO